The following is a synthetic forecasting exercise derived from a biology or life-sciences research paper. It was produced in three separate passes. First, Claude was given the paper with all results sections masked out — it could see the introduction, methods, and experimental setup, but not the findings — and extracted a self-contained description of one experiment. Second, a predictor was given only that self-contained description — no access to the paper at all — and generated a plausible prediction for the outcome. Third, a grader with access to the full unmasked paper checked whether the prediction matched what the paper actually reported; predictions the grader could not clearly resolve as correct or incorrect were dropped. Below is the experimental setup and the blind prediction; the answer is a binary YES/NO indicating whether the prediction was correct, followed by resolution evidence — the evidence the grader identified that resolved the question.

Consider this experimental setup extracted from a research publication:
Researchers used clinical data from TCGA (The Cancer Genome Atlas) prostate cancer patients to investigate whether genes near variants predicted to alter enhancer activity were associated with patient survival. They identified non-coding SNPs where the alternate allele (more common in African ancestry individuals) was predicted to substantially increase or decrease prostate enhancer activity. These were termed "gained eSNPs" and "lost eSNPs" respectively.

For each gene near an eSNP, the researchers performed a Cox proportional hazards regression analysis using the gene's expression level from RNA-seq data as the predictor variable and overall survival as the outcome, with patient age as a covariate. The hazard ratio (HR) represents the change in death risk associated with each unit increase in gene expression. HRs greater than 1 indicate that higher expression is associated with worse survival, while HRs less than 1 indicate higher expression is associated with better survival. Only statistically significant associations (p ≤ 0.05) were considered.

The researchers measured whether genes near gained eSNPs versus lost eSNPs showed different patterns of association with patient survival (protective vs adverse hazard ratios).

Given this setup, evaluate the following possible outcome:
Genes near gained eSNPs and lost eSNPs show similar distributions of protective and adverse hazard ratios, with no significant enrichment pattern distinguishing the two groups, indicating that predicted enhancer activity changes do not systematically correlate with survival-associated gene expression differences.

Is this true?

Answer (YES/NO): NO